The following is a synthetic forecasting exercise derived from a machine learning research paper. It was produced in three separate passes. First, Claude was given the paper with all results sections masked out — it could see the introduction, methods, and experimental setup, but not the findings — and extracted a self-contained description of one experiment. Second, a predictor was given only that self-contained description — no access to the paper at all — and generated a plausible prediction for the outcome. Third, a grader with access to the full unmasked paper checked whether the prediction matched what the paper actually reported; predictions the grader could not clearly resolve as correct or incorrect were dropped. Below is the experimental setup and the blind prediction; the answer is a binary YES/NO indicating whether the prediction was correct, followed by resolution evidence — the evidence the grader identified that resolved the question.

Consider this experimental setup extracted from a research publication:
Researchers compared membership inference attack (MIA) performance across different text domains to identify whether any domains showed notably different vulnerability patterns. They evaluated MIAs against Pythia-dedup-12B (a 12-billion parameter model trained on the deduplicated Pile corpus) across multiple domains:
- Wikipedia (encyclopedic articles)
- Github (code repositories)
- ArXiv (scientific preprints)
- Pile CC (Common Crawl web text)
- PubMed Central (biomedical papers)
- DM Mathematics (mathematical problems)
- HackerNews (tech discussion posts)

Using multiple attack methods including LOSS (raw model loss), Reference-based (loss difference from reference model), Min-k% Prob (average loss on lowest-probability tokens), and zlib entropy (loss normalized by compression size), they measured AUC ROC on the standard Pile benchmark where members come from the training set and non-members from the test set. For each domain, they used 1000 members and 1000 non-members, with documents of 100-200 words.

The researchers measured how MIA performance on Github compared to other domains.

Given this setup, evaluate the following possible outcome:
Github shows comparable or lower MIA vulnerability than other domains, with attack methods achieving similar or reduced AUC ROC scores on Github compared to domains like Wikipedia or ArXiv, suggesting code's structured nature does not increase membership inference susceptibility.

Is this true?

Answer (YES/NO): NO